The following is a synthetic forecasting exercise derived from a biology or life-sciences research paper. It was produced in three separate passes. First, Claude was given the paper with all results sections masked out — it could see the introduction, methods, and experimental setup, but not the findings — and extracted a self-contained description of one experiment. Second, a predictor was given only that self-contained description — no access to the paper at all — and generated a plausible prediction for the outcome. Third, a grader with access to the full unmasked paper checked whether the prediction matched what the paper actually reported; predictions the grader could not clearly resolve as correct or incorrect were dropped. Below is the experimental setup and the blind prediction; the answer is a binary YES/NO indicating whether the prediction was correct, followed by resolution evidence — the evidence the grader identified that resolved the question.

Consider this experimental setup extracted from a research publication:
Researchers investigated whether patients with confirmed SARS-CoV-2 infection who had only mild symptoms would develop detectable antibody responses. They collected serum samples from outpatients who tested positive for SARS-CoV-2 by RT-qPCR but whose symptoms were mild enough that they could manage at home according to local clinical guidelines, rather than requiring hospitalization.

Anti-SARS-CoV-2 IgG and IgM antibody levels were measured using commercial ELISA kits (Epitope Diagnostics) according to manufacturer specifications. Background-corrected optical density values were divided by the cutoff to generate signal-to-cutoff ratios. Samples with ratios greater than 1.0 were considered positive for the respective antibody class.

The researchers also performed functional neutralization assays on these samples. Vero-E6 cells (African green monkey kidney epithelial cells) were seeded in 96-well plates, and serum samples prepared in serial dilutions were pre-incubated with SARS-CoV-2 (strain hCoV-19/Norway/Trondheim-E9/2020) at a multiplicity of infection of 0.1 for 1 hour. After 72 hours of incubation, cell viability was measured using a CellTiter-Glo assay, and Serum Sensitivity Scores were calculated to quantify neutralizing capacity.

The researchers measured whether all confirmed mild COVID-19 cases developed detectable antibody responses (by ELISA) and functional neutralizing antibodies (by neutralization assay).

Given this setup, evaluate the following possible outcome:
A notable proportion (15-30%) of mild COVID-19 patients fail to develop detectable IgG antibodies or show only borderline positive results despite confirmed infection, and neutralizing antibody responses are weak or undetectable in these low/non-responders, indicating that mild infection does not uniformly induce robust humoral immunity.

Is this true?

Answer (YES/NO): YES